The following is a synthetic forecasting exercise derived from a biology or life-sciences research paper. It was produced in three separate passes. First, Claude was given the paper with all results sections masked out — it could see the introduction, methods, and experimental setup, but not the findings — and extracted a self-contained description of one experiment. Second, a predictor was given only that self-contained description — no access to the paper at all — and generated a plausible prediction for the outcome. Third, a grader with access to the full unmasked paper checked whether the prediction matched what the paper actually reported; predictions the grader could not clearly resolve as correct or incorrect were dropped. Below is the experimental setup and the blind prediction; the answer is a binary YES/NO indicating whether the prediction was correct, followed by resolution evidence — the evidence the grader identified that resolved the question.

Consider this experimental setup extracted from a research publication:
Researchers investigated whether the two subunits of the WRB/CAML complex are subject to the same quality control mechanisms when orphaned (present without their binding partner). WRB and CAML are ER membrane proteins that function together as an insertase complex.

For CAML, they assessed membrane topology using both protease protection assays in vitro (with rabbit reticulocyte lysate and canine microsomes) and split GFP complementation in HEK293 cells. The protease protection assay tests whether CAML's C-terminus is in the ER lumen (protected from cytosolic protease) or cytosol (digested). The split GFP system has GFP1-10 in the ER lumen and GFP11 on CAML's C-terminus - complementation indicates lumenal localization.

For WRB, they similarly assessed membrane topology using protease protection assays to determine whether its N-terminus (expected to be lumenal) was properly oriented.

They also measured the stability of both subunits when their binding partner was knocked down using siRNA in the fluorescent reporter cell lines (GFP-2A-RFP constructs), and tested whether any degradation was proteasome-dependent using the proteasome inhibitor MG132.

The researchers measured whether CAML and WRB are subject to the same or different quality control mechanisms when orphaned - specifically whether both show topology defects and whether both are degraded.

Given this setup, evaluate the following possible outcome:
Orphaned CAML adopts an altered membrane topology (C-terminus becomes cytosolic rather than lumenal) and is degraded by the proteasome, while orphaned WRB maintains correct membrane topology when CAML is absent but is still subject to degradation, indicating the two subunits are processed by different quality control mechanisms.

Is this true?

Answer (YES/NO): YES